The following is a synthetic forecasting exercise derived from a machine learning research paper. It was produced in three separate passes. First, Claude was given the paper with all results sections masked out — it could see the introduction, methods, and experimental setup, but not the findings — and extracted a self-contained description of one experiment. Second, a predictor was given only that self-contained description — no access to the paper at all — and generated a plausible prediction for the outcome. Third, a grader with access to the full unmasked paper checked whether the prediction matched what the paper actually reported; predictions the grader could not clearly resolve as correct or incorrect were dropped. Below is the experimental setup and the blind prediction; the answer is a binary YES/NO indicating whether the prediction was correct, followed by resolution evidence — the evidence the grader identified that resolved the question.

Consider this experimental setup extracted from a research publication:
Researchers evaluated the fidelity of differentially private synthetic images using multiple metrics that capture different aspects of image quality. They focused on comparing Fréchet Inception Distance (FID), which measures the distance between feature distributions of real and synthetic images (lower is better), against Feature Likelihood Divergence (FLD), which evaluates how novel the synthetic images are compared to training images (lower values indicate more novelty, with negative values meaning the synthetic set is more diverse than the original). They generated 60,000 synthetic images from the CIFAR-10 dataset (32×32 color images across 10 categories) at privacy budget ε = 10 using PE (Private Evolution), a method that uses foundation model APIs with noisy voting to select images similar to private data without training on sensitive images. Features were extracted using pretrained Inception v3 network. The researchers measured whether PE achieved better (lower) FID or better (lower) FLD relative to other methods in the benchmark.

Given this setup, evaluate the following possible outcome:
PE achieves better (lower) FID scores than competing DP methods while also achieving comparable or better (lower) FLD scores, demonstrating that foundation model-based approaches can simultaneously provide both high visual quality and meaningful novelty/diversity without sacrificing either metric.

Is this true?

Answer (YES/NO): YES